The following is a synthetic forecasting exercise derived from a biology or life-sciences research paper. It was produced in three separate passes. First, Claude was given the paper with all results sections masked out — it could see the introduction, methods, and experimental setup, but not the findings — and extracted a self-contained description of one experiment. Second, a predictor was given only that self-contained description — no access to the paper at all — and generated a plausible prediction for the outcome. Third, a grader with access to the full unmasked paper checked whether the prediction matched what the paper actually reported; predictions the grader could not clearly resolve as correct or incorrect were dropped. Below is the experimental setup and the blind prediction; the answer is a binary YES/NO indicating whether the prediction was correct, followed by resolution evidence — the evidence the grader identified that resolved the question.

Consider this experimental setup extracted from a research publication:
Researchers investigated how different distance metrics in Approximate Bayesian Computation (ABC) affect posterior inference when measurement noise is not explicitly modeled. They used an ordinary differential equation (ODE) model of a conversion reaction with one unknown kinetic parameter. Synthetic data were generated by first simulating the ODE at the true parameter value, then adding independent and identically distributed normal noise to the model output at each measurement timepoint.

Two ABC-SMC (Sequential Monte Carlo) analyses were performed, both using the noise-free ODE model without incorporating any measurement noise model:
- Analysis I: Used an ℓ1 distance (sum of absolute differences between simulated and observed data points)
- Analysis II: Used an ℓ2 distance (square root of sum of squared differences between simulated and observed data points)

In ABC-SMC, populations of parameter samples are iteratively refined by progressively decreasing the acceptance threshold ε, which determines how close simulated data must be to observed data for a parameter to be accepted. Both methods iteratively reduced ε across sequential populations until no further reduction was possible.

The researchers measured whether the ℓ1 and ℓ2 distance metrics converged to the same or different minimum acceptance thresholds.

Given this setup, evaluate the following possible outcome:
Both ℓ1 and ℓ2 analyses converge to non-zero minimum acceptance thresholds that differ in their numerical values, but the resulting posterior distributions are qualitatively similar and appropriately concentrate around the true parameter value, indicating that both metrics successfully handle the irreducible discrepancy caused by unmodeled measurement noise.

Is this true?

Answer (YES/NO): NO